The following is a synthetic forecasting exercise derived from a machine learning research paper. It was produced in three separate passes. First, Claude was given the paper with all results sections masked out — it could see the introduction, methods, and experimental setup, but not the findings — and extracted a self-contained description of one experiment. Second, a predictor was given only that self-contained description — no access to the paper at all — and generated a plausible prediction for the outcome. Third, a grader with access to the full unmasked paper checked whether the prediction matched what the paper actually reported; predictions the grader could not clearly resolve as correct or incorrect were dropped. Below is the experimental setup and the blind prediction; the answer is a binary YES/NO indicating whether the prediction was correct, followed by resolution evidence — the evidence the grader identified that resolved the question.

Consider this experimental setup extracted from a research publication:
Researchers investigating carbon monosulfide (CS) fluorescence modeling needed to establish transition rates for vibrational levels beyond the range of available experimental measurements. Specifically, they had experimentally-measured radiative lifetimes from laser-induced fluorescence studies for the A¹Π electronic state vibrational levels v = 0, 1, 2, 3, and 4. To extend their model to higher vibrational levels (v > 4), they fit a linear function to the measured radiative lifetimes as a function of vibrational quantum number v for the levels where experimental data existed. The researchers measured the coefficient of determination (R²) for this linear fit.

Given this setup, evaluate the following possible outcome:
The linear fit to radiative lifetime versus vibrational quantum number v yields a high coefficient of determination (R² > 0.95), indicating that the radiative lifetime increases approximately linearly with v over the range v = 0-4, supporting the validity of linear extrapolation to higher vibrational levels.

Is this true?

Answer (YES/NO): YES